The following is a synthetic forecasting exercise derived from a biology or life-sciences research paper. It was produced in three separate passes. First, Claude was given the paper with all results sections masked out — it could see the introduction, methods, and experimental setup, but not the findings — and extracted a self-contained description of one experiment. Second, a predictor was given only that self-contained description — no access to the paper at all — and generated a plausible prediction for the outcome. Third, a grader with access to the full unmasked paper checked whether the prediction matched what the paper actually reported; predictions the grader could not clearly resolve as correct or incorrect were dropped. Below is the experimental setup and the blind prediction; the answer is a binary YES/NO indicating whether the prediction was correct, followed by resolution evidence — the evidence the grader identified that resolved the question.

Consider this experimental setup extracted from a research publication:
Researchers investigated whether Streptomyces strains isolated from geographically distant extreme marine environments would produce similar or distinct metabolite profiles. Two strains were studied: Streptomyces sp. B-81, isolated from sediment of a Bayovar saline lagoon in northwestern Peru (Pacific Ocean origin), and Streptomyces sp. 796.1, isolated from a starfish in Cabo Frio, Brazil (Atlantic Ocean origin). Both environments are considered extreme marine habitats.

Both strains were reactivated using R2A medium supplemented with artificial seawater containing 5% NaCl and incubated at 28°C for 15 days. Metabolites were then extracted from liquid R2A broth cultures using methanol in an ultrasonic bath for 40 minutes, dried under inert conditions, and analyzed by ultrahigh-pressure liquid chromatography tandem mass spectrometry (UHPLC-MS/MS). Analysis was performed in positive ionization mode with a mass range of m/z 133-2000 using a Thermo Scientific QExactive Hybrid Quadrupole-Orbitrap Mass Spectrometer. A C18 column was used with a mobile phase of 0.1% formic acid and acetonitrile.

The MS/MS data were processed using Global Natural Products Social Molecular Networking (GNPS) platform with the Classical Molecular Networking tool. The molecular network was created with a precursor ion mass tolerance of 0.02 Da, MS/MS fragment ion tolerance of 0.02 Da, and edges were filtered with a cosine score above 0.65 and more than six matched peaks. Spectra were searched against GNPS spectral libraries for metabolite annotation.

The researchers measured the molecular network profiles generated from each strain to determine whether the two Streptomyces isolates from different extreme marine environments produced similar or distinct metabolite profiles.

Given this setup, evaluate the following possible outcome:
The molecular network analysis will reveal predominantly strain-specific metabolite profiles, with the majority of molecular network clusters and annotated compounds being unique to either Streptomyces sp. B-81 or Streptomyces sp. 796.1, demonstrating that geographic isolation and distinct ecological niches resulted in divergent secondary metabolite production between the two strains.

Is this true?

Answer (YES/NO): YES